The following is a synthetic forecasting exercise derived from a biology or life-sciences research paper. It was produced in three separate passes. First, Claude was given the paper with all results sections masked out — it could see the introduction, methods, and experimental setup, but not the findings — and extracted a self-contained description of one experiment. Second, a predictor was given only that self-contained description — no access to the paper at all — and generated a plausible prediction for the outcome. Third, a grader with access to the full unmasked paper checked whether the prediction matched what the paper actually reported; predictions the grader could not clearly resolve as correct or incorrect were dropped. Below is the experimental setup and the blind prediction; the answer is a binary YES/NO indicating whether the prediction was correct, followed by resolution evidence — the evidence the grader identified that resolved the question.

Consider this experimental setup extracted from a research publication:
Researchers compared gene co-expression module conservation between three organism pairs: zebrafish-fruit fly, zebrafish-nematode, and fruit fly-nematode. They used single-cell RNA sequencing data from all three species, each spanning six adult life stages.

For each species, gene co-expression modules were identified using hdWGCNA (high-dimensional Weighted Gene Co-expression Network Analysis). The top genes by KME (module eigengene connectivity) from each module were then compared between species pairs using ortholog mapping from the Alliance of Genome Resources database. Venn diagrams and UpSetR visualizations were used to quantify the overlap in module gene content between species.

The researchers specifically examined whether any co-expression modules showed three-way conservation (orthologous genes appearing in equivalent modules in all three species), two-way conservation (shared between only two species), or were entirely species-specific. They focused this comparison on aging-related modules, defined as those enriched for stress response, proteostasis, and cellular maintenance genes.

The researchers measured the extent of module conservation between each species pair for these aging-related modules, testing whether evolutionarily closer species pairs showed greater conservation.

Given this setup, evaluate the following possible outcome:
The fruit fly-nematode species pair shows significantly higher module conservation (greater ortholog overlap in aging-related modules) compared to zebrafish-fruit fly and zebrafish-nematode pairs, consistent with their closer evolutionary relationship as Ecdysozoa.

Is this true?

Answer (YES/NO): NO